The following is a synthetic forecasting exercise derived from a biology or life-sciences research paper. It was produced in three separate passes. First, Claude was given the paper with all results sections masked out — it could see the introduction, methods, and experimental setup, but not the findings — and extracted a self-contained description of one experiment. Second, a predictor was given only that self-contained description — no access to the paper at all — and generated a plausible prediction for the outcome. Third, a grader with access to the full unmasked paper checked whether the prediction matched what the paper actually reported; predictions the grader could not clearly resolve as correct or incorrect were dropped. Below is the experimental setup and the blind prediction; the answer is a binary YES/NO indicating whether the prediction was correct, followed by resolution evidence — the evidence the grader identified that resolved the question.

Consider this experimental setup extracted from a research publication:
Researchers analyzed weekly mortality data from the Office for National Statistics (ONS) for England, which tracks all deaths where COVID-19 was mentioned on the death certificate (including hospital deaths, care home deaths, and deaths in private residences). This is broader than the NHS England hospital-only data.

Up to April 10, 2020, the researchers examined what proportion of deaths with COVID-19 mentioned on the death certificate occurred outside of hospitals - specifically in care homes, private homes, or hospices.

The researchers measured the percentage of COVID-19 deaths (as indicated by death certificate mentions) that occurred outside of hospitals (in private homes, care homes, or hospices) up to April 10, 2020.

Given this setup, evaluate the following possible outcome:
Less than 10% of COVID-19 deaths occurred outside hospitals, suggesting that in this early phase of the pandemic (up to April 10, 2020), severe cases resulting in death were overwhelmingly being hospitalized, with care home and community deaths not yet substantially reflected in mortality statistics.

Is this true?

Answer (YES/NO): NO